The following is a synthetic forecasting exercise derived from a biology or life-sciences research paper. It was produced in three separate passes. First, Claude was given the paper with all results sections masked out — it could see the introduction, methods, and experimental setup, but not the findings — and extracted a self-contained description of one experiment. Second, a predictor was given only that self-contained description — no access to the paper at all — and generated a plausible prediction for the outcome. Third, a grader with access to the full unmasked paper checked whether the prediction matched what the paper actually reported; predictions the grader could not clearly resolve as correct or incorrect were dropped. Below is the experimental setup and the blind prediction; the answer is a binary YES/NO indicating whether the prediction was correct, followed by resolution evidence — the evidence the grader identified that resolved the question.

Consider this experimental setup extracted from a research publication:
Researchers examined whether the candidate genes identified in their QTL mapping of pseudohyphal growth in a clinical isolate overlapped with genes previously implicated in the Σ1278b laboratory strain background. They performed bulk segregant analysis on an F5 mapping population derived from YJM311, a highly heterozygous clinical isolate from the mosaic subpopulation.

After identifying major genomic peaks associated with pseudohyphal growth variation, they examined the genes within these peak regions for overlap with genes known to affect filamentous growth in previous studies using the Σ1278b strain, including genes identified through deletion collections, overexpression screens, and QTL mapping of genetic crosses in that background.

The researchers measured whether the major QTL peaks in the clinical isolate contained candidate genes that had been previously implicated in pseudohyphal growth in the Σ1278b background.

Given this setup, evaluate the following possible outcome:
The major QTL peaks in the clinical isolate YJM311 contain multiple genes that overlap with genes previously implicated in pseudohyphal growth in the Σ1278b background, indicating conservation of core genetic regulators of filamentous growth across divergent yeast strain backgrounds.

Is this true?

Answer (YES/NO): YES